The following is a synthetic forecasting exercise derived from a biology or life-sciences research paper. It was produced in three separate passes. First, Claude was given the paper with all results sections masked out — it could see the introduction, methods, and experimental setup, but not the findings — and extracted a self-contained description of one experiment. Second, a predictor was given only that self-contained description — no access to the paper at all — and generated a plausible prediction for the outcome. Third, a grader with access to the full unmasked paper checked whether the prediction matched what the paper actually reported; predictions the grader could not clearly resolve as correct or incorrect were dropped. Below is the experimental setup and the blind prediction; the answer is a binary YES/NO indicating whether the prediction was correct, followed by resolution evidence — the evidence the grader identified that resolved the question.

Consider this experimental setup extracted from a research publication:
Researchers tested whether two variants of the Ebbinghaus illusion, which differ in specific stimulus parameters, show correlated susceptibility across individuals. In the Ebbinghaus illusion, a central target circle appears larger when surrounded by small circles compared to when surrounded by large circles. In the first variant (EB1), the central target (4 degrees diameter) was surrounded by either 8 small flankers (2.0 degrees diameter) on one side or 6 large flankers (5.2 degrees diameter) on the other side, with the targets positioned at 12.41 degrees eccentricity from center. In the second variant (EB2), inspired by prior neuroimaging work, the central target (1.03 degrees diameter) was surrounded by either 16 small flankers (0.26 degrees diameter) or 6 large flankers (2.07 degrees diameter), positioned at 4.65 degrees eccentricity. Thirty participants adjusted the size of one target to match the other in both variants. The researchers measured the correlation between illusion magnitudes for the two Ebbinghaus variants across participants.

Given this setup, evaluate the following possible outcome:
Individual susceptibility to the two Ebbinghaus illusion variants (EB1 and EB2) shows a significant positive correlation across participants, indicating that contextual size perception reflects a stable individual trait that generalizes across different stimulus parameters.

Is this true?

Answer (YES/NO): YES